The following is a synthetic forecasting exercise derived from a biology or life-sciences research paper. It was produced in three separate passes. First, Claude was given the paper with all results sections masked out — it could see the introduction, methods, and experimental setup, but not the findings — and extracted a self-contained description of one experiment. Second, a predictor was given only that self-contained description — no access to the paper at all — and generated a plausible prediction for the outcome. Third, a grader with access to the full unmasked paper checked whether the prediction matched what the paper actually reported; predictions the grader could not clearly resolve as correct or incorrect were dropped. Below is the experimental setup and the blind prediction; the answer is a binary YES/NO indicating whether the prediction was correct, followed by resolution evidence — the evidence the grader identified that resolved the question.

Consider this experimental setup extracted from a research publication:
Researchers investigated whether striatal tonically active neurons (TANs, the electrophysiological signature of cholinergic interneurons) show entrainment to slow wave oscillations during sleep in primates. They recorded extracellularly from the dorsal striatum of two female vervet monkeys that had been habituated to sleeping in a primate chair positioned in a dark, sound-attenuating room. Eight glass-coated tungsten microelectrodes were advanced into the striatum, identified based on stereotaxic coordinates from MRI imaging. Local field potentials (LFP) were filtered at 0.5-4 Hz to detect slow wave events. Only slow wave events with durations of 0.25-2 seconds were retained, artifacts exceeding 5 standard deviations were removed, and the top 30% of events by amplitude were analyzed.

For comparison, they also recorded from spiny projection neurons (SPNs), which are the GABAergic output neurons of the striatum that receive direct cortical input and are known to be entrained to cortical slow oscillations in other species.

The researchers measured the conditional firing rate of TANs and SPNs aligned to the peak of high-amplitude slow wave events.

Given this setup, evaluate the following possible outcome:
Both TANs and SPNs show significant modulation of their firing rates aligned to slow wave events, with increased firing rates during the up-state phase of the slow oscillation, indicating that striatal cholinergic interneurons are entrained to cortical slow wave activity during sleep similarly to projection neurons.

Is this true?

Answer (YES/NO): NO